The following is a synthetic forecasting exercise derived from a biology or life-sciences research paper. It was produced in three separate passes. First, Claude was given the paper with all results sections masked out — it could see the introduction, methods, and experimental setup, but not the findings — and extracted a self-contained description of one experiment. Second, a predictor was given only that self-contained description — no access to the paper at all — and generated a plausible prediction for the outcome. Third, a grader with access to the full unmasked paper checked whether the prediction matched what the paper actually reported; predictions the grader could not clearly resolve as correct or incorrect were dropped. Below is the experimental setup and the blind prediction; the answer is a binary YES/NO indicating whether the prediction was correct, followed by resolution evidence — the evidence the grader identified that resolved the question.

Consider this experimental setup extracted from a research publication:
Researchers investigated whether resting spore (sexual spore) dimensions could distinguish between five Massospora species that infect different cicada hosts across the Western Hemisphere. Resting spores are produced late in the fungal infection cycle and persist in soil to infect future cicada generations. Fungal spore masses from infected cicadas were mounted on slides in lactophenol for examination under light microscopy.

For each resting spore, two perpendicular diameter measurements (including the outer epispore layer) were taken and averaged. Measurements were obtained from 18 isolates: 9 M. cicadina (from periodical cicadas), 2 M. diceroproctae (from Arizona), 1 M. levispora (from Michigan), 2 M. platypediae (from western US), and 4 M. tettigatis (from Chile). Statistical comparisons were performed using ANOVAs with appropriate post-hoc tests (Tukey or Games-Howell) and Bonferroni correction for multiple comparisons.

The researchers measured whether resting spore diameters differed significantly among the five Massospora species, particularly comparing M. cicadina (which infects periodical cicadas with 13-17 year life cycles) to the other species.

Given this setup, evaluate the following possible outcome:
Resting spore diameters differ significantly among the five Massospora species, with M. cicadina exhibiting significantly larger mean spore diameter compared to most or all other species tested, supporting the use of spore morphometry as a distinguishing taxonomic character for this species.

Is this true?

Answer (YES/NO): NO